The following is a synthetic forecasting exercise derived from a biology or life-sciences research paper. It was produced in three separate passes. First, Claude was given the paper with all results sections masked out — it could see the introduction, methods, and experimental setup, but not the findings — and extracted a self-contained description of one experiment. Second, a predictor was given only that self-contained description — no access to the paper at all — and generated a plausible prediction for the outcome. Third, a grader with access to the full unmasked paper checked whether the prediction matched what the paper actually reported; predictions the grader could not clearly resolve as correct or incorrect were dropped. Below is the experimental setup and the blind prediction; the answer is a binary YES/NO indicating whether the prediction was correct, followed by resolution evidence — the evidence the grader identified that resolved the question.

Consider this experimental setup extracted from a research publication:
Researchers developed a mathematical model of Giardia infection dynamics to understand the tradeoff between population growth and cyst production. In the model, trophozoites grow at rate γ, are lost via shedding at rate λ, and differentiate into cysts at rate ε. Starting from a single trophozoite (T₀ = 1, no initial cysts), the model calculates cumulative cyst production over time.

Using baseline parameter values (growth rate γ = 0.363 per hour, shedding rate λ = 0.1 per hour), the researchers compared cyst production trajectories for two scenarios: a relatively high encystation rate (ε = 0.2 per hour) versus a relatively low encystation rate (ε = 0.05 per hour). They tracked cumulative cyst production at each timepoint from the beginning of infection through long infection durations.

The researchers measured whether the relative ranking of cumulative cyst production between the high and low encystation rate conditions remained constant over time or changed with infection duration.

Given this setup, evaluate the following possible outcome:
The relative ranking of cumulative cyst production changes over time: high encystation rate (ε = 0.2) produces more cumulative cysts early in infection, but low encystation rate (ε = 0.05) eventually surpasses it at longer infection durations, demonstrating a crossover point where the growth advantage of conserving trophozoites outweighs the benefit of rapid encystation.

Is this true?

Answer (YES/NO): YES